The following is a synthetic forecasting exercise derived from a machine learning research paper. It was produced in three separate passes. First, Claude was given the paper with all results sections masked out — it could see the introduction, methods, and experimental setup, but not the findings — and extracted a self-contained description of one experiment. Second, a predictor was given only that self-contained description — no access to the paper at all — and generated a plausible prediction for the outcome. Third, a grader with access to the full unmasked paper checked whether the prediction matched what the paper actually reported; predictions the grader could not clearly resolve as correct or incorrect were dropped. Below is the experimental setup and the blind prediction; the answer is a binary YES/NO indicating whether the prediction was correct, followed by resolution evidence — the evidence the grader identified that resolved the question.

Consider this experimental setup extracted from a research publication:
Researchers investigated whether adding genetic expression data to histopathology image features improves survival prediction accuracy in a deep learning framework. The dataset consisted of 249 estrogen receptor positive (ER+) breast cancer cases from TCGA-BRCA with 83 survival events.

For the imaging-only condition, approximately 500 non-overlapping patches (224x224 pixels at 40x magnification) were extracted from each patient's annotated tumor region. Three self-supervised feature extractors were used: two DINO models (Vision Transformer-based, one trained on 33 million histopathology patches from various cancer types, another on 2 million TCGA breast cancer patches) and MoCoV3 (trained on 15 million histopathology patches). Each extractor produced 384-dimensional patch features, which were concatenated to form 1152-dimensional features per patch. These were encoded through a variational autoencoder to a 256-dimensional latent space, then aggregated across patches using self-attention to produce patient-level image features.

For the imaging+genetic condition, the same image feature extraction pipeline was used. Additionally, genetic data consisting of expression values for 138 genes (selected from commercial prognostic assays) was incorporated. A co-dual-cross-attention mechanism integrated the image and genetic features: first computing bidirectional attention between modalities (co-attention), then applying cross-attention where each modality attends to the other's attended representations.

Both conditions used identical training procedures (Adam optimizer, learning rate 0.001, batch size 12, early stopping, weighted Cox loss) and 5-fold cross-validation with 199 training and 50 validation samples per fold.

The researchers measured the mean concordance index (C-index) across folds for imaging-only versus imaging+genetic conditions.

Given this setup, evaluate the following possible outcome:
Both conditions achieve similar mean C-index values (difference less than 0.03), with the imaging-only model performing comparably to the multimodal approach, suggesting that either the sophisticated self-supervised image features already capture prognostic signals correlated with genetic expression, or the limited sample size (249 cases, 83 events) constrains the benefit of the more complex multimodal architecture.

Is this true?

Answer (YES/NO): NO